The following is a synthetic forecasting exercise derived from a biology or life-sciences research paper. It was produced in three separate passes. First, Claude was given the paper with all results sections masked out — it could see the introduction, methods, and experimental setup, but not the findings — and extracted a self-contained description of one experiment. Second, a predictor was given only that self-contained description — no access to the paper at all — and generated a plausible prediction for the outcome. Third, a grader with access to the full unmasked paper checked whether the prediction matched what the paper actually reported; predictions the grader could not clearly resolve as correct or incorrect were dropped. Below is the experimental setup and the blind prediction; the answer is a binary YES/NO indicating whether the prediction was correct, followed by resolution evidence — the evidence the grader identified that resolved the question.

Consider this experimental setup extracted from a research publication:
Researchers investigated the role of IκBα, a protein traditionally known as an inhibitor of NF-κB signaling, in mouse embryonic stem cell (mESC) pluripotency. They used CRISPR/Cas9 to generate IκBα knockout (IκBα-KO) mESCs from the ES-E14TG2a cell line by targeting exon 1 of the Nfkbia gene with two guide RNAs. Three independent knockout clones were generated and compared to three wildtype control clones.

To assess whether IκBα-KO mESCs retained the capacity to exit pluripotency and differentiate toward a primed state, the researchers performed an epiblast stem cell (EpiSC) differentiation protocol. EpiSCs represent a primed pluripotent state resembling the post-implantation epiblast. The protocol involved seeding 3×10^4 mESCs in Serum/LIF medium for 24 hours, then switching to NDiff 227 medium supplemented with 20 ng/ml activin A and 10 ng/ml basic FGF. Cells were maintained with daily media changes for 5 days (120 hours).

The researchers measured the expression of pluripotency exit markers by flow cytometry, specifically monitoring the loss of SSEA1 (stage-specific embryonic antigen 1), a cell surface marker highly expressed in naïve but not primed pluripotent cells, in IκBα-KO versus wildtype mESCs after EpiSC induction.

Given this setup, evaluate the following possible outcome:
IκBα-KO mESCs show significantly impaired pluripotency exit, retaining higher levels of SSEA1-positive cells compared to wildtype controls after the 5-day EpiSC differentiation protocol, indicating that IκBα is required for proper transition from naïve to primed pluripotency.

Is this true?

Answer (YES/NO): YES